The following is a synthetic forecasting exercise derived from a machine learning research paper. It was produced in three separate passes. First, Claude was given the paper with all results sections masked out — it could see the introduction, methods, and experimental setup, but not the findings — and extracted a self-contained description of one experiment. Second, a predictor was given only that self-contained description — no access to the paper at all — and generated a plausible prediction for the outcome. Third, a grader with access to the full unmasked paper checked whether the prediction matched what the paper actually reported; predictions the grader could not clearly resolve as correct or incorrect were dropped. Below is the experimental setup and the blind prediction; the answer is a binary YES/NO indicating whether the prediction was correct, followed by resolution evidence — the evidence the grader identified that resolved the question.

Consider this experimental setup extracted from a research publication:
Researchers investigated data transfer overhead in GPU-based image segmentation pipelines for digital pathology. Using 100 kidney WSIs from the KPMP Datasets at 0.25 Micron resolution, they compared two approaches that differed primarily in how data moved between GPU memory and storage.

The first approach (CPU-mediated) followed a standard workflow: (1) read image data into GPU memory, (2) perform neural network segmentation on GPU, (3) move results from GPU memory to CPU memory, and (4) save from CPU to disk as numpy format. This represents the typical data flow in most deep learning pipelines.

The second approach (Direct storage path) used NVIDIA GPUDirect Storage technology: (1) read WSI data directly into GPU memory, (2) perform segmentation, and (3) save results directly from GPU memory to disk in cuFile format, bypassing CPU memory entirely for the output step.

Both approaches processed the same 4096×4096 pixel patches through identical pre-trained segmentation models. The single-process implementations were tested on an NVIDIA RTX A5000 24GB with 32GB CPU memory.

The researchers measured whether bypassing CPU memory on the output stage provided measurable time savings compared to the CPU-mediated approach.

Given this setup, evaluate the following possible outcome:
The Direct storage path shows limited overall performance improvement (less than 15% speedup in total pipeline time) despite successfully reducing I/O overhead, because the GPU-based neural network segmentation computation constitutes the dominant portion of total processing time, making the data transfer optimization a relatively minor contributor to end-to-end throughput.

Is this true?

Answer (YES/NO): YES